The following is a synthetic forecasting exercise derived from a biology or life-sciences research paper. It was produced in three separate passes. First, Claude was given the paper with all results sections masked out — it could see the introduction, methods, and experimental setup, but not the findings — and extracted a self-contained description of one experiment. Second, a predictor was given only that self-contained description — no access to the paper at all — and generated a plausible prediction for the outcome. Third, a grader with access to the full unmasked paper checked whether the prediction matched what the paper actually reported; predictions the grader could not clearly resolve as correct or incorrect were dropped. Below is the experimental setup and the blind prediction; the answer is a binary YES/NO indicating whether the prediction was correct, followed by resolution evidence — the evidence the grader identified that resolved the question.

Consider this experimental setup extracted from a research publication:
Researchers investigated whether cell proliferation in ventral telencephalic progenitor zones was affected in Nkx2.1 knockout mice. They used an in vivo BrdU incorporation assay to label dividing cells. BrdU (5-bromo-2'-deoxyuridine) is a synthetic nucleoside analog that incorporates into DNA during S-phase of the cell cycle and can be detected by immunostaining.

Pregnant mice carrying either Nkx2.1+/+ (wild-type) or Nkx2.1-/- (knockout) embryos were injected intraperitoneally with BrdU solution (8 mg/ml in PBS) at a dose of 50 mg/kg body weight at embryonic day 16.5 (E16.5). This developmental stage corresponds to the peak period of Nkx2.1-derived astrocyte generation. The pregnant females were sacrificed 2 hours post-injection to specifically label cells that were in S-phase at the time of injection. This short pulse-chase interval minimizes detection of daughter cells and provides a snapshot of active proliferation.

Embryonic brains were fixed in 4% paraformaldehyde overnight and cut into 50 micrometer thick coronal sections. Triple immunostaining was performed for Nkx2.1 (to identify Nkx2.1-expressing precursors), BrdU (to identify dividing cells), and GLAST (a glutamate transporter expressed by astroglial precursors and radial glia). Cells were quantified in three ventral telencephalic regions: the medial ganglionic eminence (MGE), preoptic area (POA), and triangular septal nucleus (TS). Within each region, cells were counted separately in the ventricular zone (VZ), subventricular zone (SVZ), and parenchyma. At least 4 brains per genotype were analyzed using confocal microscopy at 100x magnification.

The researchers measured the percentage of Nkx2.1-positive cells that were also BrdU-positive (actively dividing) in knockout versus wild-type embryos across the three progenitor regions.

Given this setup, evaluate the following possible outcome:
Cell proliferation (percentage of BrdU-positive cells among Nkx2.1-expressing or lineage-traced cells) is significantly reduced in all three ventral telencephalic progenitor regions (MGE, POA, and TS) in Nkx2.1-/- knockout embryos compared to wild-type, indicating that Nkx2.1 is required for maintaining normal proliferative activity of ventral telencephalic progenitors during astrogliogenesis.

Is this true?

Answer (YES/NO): NO